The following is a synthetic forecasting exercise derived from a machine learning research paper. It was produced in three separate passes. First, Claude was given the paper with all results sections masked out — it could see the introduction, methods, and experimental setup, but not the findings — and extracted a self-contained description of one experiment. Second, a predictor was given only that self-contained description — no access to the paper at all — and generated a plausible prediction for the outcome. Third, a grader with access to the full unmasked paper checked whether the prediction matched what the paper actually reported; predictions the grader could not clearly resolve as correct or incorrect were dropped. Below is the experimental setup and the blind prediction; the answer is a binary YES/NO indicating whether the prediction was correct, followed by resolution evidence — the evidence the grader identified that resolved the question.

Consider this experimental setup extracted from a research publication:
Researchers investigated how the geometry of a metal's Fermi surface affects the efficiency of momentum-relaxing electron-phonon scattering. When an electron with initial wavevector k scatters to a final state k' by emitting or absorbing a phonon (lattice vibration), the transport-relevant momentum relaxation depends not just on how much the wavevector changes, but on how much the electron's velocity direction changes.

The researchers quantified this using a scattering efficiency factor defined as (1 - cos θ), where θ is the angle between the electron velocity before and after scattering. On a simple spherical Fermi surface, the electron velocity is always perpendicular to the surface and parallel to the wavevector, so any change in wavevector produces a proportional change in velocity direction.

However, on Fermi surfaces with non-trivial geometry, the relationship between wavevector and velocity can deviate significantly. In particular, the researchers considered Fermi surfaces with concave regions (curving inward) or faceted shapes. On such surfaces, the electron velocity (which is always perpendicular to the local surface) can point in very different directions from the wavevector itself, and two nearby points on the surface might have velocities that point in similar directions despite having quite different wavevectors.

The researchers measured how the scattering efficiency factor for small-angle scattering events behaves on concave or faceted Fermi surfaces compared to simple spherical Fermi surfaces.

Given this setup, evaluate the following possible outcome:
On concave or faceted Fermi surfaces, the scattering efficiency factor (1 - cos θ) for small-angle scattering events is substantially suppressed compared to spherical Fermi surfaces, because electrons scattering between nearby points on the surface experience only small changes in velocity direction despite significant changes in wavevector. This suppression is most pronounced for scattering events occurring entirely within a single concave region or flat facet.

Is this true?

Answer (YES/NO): YES